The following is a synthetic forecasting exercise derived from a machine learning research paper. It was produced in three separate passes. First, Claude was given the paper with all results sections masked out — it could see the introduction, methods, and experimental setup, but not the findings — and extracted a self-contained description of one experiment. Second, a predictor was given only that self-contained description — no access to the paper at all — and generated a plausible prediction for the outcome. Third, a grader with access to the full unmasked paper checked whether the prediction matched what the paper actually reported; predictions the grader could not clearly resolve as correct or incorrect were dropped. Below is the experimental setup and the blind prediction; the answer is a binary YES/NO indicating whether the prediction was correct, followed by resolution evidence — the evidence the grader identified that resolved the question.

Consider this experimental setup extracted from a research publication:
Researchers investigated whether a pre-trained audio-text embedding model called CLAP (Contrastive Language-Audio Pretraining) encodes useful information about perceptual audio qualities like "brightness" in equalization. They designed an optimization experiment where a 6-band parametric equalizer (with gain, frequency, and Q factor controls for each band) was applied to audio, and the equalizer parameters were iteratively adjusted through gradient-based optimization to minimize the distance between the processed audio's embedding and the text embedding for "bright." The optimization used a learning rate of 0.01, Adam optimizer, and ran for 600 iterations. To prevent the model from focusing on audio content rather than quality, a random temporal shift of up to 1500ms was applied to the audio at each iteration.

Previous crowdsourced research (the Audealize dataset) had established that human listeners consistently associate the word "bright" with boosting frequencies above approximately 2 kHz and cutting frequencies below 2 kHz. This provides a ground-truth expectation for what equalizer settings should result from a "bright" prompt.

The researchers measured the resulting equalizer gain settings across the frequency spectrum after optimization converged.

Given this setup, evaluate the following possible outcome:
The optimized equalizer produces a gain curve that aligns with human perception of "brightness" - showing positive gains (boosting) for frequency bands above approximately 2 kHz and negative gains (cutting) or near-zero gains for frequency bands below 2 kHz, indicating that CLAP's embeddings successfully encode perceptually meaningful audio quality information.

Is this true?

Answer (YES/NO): YES